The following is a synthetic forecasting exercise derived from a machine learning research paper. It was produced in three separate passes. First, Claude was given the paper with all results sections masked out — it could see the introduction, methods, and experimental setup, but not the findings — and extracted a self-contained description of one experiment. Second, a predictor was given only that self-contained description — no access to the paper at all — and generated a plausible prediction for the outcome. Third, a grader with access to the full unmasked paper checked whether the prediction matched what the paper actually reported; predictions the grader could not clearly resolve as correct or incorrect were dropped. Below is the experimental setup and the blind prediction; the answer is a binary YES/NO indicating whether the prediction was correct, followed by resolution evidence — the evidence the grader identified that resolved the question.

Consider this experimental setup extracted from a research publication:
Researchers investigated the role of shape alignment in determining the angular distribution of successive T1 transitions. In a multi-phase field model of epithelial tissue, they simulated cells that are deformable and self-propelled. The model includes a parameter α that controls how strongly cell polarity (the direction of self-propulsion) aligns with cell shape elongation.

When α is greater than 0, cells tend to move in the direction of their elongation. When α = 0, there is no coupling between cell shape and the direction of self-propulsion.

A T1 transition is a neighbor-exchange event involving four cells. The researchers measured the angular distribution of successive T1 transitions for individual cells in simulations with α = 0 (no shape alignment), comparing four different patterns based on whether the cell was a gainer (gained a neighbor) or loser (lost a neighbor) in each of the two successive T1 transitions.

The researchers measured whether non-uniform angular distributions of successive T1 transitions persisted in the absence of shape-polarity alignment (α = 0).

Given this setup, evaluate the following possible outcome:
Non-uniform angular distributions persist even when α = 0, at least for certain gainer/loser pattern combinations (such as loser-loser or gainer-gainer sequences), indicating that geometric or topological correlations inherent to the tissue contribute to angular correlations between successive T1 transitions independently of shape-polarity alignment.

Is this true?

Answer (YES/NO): YES